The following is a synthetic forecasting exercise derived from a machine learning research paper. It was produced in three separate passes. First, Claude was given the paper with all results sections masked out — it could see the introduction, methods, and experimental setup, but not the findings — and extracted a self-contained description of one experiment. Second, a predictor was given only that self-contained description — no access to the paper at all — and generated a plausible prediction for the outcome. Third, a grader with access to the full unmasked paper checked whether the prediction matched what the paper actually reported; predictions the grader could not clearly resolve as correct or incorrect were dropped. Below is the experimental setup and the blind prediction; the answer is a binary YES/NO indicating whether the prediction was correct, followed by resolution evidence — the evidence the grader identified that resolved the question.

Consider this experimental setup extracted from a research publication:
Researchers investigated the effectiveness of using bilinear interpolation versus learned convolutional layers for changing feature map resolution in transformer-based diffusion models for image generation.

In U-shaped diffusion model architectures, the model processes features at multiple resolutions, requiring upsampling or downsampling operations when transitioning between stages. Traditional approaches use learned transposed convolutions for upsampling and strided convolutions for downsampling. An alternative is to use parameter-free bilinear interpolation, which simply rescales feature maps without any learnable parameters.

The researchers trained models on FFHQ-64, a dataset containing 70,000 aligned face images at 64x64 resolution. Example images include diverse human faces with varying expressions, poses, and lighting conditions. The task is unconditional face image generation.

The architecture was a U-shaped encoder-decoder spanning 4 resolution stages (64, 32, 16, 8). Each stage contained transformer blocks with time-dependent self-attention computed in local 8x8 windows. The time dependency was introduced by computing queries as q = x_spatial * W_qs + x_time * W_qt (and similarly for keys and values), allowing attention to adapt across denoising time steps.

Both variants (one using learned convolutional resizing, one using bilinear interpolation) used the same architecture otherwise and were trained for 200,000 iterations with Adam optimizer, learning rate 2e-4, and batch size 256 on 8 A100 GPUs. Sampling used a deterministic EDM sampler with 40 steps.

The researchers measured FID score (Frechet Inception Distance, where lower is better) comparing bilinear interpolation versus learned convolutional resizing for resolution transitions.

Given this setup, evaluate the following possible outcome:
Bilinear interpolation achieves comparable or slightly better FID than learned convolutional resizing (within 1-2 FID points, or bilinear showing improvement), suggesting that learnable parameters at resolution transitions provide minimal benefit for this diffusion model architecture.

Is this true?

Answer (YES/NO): YES